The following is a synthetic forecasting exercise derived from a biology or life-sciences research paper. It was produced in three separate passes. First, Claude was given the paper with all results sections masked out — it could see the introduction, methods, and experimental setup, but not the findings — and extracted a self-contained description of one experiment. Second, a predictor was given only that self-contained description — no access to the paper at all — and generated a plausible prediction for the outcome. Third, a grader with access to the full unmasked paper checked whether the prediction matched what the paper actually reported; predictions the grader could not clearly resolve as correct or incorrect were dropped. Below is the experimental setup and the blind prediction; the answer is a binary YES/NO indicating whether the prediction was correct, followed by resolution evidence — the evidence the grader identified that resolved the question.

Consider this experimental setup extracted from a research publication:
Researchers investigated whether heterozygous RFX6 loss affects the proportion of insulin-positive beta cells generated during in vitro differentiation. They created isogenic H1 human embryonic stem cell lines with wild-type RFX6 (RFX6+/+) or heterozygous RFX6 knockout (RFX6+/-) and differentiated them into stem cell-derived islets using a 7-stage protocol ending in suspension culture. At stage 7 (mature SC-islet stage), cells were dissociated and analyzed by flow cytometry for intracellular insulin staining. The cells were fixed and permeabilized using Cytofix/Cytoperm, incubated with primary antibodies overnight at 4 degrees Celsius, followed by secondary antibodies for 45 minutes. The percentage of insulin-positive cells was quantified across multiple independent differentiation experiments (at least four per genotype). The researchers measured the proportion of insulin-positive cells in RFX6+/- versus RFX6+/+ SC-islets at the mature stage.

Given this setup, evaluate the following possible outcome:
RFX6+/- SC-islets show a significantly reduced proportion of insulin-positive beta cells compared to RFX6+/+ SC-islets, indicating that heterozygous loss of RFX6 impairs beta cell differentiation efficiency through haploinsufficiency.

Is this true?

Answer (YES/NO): NO